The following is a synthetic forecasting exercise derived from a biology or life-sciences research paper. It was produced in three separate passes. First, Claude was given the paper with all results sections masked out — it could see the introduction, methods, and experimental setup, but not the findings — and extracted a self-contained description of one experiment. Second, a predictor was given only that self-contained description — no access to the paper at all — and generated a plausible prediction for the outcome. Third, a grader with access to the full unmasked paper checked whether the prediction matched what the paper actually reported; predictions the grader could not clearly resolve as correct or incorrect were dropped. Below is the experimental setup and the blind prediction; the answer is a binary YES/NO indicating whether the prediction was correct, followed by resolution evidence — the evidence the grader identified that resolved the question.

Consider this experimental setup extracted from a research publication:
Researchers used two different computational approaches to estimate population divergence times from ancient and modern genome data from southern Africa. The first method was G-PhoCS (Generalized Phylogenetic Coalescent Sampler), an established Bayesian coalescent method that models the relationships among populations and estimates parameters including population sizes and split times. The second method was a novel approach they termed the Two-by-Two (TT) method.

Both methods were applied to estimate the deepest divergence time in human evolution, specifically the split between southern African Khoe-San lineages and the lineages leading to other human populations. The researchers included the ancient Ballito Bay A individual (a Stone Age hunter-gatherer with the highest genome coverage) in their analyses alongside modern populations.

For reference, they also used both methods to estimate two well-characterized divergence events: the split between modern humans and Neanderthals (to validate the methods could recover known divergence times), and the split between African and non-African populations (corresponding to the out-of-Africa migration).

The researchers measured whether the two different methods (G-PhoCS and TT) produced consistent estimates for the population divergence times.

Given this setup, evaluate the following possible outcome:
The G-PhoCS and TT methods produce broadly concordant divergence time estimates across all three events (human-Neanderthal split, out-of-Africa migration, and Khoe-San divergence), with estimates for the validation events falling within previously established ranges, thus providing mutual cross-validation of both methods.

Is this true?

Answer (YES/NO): YES